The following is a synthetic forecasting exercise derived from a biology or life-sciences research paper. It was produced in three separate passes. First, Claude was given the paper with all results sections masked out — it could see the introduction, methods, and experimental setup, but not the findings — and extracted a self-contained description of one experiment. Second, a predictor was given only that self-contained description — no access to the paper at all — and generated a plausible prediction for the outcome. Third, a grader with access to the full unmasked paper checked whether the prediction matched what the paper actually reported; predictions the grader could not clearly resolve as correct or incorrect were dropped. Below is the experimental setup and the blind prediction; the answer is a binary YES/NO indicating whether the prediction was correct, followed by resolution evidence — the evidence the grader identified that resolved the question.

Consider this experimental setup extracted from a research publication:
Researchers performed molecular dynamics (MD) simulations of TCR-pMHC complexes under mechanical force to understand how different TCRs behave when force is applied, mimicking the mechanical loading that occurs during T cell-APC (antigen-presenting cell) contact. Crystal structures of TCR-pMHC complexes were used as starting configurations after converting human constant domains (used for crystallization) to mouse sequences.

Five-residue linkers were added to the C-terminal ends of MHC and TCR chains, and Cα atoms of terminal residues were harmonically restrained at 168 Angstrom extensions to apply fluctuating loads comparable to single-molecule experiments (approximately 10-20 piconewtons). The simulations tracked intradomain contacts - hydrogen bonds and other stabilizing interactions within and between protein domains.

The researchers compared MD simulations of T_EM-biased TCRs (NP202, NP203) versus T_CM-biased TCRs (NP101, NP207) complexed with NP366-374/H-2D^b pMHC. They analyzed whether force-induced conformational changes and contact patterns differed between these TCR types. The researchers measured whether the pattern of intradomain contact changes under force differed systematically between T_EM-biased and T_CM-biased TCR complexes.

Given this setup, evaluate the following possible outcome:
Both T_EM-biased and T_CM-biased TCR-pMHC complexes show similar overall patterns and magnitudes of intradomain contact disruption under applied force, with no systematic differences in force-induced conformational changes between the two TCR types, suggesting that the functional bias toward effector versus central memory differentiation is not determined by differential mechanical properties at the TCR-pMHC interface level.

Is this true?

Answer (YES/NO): NO